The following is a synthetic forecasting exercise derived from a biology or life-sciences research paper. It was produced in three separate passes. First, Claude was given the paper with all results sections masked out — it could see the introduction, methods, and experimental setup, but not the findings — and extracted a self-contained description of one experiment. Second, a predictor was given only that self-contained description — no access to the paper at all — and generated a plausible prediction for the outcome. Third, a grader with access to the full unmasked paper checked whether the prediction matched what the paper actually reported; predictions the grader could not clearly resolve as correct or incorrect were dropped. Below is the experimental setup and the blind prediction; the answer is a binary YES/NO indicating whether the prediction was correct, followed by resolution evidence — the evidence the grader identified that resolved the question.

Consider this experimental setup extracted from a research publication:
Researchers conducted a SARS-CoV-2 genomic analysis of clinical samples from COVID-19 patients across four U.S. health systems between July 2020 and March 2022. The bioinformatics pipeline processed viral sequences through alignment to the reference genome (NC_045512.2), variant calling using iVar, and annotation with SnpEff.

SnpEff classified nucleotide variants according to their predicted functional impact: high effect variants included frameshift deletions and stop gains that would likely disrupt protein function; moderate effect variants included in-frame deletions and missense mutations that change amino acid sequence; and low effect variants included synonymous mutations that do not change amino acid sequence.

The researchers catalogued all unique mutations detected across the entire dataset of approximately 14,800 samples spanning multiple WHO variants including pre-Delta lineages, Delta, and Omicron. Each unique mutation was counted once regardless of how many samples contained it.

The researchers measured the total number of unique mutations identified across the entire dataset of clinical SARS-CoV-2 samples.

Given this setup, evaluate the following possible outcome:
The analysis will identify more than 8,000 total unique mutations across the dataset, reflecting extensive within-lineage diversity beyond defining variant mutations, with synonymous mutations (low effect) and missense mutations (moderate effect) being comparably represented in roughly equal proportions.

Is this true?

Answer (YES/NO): NO